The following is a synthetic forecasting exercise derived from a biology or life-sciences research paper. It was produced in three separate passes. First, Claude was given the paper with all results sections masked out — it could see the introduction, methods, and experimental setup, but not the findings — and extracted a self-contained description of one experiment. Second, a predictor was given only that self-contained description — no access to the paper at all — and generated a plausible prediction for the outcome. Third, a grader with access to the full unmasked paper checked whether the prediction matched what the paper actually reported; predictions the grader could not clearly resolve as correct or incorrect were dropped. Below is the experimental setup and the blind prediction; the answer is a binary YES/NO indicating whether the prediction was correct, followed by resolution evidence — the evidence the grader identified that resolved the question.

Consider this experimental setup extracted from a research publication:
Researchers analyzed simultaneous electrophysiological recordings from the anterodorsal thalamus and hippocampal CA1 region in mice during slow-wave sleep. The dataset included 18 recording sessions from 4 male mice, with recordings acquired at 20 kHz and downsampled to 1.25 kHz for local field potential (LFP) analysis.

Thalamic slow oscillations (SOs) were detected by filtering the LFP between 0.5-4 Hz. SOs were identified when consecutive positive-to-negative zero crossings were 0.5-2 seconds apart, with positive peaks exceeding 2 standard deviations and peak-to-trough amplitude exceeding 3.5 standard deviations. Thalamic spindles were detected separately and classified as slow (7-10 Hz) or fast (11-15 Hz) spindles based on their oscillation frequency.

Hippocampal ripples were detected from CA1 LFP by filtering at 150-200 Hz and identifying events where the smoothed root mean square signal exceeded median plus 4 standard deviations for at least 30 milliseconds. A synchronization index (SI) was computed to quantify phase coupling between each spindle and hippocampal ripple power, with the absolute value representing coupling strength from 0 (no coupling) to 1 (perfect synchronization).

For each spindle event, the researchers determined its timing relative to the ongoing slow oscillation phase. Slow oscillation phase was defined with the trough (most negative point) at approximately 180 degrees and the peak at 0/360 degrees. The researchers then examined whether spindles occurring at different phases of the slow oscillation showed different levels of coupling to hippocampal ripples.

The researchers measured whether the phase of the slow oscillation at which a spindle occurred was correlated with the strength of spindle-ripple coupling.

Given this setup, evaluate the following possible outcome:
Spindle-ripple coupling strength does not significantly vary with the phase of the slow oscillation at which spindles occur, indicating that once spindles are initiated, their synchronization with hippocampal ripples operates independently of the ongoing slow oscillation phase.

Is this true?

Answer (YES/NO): NO